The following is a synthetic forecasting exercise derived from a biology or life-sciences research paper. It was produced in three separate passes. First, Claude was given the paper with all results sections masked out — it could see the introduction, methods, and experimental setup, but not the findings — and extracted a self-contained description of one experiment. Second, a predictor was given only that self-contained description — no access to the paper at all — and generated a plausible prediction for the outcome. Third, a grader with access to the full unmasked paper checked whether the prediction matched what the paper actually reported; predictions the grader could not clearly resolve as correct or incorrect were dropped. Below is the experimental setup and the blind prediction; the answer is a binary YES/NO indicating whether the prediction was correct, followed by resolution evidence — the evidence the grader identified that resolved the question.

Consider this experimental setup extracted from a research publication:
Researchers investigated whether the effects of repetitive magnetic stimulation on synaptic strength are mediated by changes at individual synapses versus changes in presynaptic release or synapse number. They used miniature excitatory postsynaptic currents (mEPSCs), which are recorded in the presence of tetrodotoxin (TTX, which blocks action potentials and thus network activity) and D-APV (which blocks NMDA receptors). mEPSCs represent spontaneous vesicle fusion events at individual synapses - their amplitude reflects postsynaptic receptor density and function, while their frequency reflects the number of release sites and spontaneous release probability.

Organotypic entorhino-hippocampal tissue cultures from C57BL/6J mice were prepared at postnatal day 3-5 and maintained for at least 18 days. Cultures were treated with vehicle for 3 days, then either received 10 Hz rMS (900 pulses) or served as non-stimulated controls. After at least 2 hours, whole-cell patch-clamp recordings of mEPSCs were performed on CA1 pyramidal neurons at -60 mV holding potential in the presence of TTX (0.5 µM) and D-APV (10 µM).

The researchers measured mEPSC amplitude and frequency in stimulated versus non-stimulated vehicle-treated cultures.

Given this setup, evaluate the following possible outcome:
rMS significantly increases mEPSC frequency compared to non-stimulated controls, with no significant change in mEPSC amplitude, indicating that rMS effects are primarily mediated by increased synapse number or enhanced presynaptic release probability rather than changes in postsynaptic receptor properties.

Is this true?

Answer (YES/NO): NO